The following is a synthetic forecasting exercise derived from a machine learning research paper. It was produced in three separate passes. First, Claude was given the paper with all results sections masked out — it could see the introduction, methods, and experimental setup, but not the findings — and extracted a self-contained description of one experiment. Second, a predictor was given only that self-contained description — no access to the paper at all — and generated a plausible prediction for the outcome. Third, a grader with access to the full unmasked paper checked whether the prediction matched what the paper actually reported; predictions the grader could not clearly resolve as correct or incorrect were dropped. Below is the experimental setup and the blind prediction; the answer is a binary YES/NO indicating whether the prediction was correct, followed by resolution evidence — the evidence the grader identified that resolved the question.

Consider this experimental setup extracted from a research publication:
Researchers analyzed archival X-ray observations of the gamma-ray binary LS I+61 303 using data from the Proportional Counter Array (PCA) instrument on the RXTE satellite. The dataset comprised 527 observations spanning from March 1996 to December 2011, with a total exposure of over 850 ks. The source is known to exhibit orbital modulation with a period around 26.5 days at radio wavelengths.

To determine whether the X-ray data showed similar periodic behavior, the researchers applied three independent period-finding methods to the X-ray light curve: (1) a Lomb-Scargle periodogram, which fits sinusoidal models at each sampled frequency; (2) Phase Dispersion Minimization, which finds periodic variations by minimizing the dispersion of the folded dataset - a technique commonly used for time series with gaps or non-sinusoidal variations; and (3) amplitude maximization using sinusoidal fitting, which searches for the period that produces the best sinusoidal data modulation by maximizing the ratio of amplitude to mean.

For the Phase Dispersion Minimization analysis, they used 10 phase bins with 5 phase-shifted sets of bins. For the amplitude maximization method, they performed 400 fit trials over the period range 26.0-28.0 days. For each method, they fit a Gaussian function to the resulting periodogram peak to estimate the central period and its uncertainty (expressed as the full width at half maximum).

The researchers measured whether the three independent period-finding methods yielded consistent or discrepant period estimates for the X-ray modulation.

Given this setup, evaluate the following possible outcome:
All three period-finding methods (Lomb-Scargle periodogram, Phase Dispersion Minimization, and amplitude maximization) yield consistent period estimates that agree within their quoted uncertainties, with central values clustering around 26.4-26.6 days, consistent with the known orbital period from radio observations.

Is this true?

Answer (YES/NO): YES